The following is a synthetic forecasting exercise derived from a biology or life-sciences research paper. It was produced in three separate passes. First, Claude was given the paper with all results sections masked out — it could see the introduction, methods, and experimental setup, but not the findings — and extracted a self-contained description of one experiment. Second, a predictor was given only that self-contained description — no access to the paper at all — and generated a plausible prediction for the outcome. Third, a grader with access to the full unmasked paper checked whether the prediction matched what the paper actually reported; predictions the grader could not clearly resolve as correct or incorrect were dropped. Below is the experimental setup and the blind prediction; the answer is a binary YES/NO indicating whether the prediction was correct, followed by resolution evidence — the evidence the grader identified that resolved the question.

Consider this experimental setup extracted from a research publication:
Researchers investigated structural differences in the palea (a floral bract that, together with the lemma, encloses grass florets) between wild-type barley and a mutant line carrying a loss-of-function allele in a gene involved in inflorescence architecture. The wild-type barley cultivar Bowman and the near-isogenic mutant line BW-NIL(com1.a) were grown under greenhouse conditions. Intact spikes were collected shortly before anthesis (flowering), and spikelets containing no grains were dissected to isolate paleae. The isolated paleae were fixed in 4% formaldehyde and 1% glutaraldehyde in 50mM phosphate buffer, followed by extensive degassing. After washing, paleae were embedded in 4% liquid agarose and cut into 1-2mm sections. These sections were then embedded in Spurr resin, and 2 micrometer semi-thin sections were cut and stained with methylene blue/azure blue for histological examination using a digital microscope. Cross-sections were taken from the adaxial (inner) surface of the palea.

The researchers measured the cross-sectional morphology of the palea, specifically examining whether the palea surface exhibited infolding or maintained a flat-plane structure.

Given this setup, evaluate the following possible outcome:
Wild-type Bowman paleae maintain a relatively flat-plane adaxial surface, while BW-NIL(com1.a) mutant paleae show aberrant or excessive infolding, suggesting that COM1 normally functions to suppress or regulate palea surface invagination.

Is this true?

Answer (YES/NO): NO